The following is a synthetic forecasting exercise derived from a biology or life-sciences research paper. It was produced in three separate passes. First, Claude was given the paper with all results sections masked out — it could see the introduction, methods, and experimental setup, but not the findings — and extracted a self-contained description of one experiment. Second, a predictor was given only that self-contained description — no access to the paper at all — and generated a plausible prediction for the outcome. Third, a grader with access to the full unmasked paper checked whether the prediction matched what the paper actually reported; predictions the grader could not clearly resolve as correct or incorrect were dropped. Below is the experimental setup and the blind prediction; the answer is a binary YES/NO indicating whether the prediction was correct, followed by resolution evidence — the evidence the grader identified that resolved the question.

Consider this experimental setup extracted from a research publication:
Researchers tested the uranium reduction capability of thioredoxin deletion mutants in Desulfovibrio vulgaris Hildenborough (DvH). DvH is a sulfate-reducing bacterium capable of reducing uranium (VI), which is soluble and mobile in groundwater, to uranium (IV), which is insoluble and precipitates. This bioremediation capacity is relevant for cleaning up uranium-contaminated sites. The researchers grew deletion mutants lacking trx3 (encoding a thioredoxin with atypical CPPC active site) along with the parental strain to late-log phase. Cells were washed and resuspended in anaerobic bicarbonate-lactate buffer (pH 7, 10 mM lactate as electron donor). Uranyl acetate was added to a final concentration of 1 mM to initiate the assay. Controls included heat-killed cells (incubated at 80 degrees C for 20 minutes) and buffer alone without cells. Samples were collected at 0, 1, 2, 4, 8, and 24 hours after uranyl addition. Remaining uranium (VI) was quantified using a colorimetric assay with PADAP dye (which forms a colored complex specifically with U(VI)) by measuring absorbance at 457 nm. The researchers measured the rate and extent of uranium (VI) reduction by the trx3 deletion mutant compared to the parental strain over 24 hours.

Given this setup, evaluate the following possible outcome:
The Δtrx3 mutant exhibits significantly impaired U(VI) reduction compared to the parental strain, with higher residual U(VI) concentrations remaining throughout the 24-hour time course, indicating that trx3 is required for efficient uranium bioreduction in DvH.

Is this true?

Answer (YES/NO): NO